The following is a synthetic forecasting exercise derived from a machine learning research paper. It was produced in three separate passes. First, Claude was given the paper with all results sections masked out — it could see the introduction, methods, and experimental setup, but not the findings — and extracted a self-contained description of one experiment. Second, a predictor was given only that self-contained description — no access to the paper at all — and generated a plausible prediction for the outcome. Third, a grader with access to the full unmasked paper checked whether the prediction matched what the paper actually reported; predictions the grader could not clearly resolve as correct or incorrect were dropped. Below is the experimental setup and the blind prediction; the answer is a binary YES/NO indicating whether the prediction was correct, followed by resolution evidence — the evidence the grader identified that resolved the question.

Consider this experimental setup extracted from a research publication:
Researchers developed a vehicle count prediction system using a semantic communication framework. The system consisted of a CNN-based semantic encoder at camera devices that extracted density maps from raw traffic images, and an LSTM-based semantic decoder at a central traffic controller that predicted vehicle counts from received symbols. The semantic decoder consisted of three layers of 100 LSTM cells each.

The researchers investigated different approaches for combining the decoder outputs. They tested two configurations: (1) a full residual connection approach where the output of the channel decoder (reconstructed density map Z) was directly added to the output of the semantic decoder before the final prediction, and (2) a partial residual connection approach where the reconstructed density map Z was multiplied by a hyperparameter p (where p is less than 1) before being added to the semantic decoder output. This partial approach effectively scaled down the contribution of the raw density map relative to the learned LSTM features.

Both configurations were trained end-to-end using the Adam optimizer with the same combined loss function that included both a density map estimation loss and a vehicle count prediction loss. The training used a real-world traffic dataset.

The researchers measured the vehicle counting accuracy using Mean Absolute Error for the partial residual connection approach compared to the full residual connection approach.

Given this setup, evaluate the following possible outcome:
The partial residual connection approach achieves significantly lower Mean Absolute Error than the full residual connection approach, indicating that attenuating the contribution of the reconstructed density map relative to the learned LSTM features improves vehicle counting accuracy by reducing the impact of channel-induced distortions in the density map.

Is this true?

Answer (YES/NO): NO